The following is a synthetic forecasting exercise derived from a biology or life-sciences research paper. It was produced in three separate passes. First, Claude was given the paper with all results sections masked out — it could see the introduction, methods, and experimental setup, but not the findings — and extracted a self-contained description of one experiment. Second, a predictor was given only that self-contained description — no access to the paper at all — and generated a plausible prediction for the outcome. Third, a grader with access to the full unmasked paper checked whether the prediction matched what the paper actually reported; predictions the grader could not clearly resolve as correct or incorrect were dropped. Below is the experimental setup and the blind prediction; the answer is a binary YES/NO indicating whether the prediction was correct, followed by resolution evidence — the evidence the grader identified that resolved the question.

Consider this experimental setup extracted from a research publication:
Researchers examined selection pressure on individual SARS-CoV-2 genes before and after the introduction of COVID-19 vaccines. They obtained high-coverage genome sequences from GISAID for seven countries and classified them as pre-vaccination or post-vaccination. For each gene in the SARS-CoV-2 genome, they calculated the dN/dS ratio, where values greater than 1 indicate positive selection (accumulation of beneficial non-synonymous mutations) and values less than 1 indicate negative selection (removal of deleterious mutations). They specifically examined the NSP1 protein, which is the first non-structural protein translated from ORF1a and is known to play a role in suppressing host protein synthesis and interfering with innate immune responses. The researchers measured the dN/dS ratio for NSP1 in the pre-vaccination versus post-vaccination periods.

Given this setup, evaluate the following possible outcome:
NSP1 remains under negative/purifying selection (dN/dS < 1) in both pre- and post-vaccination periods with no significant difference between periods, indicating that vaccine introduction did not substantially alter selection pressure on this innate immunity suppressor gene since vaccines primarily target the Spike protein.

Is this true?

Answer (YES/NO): NO